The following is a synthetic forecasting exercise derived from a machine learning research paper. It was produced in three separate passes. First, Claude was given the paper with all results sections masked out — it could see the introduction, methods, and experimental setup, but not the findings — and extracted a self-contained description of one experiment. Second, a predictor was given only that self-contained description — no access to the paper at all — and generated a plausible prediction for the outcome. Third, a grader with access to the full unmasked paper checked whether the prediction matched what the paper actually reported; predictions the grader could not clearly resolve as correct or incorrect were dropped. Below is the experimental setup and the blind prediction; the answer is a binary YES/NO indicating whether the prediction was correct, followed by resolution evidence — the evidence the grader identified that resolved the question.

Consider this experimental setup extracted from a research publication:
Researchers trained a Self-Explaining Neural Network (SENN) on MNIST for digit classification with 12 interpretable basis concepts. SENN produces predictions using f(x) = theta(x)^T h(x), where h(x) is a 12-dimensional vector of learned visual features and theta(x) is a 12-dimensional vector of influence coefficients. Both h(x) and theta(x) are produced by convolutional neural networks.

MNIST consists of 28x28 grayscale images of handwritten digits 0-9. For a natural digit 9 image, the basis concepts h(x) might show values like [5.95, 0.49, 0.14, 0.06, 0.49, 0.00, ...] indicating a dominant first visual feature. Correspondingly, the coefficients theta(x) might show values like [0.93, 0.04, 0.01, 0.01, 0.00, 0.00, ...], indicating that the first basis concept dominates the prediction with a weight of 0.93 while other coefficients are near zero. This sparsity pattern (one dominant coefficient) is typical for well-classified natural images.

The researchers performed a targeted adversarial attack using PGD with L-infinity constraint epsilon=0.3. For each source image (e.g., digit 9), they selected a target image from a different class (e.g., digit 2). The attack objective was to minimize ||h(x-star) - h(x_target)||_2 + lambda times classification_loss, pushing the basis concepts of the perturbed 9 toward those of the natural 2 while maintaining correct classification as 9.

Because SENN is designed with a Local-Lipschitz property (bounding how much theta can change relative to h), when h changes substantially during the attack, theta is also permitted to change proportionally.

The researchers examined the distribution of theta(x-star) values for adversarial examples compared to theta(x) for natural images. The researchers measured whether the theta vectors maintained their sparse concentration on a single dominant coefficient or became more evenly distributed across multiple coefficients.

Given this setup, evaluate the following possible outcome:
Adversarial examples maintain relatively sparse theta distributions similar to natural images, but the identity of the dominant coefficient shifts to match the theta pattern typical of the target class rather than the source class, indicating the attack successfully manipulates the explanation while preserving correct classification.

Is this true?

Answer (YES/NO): NO